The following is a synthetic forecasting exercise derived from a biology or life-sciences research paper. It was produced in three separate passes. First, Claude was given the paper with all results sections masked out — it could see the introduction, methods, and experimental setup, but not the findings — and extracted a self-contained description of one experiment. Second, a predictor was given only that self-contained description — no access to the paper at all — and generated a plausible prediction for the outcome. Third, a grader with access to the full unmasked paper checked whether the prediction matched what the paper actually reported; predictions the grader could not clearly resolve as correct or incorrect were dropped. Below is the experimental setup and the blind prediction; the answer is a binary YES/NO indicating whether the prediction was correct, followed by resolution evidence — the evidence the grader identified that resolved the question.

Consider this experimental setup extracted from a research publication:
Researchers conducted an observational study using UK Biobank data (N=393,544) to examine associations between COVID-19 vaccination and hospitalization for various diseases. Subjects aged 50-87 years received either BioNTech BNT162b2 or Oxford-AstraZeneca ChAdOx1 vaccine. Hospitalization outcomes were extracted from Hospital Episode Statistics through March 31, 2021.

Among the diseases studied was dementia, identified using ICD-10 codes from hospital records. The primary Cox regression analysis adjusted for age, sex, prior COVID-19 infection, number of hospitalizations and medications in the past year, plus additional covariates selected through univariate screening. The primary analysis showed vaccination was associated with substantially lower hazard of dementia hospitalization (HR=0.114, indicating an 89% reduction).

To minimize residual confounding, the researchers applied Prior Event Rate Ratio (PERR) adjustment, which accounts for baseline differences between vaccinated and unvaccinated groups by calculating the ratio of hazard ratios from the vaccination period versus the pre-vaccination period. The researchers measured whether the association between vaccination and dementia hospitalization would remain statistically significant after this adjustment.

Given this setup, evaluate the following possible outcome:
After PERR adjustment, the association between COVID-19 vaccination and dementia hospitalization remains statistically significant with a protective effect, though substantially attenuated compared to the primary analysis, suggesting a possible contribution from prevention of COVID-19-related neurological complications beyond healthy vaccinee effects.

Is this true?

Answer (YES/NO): YES